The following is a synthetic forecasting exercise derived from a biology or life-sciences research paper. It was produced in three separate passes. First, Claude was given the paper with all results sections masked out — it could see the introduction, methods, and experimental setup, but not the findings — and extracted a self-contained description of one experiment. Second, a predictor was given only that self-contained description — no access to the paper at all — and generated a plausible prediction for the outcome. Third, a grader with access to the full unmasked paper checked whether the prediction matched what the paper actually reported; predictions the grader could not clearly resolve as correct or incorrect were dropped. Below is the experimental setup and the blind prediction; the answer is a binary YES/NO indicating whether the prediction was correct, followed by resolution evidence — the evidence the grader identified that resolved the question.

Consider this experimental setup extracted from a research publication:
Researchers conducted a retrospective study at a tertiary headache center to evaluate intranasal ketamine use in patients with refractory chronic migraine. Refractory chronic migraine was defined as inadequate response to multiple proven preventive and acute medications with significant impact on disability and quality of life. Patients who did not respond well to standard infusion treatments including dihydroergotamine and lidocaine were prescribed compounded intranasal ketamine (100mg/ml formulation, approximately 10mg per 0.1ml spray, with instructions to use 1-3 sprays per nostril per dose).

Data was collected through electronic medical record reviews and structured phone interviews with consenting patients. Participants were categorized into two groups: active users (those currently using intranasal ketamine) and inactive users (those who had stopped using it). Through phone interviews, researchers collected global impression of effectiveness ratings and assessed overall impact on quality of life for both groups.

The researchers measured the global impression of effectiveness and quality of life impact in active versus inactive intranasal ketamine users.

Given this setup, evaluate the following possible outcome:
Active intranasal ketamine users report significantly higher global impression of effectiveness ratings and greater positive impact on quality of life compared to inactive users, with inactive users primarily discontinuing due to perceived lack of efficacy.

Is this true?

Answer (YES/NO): NO